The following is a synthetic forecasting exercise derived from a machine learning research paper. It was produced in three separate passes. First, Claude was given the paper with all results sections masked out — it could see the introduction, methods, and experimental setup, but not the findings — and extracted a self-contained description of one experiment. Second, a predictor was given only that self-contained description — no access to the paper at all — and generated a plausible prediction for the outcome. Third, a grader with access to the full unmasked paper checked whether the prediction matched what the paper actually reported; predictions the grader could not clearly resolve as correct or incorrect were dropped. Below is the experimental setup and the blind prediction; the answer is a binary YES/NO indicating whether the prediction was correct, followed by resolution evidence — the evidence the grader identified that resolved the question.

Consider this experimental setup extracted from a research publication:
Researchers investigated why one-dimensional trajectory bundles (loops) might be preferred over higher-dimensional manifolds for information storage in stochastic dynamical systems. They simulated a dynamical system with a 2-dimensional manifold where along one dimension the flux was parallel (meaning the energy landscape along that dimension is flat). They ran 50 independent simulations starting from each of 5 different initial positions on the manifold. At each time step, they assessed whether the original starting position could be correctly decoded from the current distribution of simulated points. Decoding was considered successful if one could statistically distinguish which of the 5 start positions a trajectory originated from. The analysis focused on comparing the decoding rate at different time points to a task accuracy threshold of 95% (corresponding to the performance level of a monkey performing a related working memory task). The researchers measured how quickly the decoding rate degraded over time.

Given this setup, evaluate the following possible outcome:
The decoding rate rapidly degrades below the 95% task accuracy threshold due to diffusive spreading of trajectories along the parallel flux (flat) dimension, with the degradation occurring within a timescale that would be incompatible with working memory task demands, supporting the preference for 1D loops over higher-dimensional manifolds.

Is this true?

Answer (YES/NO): YES